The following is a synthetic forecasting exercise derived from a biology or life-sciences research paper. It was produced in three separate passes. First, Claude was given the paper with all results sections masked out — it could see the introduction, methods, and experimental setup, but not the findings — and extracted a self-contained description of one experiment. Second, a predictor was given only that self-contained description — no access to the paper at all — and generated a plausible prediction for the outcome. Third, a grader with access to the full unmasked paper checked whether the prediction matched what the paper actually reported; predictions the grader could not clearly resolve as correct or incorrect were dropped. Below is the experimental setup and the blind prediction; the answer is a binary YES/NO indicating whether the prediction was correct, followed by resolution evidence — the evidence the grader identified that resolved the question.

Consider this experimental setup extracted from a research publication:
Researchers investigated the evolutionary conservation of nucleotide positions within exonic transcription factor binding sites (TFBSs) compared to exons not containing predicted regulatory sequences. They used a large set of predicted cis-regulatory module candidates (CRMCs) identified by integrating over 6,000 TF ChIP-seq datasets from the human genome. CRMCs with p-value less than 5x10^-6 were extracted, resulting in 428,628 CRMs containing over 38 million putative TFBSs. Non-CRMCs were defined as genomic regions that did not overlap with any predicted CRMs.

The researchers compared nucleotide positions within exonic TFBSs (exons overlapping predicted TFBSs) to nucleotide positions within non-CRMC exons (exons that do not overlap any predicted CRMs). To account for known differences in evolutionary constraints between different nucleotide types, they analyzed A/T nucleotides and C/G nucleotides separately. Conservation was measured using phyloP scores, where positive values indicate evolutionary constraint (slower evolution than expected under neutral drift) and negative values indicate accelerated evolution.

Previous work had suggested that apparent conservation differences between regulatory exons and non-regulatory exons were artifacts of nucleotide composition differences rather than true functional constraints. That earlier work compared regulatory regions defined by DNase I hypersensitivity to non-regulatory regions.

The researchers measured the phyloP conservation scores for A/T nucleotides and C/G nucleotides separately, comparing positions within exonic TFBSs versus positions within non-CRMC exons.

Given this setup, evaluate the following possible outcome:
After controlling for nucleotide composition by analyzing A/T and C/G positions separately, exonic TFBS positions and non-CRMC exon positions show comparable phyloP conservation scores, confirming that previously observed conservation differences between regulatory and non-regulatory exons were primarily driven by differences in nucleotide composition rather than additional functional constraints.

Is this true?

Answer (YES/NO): NO